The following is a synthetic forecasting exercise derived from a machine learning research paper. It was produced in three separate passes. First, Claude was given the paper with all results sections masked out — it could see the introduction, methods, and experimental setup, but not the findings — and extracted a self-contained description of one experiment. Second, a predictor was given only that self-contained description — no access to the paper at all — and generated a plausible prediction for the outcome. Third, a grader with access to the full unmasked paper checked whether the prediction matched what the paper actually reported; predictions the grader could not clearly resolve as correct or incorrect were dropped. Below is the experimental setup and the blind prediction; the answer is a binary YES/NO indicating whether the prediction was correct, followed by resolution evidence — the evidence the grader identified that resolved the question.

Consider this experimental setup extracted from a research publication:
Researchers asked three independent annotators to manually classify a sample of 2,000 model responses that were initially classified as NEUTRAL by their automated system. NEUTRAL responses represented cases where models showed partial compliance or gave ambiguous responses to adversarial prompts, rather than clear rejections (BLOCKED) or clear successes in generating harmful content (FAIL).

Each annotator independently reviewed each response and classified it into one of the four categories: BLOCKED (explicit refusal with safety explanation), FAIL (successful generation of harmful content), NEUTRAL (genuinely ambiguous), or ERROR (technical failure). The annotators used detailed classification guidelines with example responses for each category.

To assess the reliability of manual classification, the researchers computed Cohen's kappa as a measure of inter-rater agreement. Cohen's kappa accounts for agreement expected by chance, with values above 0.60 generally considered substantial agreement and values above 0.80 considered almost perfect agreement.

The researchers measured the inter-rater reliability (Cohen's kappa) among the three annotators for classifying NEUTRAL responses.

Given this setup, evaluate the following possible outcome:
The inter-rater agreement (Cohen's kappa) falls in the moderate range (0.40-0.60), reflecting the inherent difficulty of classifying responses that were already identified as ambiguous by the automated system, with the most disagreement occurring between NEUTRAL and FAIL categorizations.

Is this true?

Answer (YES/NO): NO